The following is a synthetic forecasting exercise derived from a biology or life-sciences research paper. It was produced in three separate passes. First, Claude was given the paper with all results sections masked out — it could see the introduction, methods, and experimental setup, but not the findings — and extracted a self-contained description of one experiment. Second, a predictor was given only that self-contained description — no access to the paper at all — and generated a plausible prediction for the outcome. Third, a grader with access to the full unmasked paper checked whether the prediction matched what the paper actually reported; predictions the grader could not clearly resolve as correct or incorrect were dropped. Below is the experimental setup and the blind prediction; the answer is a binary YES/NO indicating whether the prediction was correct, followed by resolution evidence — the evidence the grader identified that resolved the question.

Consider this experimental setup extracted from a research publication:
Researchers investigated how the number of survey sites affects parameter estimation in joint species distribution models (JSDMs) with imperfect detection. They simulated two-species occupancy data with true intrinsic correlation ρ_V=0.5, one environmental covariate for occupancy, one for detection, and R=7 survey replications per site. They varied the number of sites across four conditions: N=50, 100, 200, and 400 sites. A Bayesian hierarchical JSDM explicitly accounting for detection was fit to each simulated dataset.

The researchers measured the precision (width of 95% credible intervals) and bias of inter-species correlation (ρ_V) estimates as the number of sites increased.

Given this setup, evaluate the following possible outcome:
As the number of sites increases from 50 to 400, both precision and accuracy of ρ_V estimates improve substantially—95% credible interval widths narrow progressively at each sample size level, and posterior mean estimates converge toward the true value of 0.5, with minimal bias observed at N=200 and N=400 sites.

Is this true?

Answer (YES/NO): NO